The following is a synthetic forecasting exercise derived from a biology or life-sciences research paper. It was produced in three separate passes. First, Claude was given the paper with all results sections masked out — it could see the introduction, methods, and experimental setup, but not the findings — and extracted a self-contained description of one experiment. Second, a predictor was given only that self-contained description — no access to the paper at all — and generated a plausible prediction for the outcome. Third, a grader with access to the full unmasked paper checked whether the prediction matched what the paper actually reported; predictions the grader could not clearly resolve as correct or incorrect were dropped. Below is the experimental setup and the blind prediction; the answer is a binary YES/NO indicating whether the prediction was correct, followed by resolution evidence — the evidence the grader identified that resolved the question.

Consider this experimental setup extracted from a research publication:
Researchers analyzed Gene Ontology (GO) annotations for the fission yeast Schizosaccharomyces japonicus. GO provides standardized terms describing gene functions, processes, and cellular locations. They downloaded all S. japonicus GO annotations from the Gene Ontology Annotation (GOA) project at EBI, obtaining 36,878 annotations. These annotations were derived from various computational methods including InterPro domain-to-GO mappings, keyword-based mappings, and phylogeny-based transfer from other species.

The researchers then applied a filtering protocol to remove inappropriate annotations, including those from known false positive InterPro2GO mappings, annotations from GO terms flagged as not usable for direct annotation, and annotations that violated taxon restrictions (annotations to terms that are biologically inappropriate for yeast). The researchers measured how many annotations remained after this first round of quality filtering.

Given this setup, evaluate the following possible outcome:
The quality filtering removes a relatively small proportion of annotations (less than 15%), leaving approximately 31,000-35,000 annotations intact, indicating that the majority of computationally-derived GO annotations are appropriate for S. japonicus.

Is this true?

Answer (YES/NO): NO